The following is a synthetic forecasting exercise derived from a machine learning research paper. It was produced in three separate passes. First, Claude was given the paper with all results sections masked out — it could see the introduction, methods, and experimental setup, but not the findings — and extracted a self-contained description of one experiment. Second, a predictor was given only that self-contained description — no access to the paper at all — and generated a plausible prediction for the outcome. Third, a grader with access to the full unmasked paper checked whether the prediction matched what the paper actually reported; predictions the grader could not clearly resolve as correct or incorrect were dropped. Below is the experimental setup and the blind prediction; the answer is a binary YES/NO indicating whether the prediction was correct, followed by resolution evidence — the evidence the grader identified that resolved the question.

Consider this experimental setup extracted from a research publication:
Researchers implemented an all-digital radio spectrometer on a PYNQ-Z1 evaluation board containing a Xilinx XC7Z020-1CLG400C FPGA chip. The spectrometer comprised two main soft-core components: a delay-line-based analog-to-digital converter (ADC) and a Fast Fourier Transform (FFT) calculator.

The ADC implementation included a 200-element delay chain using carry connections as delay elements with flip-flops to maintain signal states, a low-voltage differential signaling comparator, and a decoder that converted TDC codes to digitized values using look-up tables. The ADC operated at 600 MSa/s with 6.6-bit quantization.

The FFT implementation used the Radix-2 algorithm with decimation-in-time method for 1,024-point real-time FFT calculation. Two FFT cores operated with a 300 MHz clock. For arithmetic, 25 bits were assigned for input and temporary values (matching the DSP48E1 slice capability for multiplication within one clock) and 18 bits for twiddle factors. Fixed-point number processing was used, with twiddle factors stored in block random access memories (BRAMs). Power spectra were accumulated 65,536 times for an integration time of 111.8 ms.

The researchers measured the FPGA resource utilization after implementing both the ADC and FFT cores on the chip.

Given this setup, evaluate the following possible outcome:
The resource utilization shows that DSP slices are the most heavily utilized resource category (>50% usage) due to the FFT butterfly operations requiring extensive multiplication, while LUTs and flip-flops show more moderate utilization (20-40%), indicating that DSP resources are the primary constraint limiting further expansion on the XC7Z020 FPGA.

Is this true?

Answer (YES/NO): NO